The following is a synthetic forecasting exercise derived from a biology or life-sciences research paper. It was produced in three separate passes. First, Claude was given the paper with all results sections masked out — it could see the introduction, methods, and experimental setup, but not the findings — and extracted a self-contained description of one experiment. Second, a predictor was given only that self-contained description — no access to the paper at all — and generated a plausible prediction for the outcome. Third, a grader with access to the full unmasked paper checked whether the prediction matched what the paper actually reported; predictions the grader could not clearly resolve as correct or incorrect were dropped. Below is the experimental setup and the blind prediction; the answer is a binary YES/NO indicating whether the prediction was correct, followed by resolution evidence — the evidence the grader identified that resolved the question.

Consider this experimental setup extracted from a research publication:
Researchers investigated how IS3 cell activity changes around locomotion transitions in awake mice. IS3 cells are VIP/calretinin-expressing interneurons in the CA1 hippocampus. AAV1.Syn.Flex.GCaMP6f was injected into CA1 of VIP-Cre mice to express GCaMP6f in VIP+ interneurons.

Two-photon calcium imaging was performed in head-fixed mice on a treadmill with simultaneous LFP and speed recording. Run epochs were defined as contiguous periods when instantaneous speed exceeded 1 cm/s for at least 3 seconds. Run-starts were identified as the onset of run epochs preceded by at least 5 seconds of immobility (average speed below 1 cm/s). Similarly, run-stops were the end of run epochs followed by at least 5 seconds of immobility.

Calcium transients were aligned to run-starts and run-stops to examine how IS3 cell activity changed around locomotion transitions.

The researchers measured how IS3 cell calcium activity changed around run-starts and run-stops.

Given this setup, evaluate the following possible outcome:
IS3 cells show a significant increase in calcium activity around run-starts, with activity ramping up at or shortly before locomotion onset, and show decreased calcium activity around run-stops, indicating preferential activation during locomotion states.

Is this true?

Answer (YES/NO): NO